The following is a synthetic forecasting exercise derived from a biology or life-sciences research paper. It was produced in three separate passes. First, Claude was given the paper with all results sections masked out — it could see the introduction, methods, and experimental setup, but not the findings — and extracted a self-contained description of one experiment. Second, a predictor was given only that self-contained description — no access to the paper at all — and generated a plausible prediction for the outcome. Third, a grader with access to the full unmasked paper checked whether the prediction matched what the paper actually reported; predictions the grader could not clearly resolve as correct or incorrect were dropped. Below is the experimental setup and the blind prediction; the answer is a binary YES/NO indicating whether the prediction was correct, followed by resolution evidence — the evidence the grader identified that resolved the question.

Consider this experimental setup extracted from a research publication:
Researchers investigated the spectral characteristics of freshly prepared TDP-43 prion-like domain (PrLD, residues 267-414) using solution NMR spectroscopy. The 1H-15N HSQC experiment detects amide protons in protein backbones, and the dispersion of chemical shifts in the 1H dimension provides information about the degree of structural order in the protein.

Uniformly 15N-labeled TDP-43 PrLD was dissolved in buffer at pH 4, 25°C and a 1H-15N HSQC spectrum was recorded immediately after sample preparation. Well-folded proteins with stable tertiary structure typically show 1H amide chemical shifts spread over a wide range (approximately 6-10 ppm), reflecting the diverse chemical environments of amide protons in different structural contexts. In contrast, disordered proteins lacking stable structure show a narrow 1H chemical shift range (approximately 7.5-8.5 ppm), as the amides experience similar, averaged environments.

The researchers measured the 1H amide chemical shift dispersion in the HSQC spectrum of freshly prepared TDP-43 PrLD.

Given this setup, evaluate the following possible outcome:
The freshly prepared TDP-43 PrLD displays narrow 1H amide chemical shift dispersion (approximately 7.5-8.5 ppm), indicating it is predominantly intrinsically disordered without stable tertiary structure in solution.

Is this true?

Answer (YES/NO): YES